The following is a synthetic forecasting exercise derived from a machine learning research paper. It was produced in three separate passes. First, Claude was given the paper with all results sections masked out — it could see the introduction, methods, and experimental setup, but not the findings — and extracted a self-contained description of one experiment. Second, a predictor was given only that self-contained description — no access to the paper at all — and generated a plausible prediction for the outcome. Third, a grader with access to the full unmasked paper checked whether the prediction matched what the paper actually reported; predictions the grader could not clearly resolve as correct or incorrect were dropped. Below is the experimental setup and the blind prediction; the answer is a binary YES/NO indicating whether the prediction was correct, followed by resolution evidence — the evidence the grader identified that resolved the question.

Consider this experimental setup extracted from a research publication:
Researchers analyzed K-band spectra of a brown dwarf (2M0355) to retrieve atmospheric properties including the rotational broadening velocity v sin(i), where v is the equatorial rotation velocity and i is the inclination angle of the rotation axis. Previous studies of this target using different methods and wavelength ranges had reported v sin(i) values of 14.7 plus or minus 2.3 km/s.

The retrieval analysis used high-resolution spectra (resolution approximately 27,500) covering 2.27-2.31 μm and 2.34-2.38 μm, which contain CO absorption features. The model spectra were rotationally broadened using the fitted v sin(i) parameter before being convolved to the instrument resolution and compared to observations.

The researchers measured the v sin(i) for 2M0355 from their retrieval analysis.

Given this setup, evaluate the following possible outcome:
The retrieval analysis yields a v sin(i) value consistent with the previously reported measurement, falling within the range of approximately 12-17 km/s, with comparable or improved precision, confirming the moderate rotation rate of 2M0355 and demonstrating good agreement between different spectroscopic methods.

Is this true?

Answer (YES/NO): NO